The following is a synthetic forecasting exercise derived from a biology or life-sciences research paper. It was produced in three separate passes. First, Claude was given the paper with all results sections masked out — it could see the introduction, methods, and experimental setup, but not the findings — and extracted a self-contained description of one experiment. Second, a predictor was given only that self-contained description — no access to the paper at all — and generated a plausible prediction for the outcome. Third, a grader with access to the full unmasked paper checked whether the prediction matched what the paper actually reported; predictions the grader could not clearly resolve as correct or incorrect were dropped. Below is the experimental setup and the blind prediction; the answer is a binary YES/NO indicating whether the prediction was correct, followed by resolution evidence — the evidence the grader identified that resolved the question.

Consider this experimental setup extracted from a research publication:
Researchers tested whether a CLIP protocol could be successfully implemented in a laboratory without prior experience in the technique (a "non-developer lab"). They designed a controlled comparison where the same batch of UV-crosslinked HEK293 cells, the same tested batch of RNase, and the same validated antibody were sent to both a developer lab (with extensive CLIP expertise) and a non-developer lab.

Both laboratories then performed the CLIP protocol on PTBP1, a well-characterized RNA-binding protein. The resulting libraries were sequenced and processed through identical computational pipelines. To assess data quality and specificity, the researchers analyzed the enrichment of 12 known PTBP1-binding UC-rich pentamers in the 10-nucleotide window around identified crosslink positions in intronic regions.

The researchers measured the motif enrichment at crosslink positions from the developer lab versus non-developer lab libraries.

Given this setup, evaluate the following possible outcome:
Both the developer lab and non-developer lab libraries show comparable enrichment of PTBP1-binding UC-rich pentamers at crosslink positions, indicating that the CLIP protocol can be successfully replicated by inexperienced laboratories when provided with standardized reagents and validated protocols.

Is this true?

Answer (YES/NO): NO